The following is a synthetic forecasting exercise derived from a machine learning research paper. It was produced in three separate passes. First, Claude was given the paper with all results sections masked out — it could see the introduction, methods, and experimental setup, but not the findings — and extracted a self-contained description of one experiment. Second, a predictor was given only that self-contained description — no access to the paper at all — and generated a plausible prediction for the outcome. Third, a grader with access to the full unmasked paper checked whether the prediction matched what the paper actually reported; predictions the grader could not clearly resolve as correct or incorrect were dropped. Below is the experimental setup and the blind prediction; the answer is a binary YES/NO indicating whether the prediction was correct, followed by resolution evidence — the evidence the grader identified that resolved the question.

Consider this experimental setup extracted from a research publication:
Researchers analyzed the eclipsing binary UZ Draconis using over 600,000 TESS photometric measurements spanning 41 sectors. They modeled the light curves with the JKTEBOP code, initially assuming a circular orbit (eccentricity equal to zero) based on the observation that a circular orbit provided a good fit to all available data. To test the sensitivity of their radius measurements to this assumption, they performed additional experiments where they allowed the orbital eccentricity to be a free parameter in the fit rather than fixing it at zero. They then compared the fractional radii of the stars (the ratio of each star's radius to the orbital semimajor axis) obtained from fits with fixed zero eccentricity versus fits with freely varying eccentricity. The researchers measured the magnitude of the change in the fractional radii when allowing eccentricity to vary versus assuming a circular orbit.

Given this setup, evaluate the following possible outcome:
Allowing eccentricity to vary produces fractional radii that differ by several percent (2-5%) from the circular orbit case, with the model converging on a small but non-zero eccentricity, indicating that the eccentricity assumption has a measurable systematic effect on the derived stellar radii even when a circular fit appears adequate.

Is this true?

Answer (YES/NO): NO